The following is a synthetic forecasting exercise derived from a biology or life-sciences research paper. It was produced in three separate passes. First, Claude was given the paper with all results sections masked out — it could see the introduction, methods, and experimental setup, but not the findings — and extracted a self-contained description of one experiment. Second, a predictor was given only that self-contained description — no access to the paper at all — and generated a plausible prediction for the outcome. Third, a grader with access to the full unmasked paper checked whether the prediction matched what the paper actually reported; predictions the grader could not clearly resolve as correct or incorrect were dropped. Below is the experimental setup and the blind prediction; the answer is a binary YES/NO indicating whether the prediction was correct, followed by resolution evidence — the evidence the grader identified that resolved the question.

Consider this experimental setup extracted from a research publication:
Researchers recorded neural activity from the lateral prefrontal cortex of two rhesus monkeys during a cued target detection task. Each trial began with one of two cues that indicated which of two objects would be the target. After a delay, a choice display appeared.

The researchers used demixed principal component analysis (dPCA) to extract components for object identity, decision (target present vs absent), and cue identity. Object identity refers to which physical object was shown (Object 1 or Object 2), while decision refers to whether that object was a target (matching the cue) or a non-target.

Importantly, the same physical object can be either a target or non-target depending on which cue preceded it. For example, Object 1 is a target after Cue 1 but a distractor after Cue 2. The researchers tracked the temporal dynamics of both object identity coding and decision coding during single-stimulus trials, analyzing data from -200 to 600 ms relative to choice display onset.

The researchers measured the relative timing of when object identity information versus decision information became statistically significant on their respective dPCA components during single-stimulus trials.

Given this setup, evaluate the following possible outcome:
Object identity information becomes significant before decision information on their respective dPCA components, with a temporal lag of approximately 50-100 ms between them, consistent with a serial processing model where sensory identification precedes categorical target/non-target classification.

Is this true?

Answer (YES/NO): YES